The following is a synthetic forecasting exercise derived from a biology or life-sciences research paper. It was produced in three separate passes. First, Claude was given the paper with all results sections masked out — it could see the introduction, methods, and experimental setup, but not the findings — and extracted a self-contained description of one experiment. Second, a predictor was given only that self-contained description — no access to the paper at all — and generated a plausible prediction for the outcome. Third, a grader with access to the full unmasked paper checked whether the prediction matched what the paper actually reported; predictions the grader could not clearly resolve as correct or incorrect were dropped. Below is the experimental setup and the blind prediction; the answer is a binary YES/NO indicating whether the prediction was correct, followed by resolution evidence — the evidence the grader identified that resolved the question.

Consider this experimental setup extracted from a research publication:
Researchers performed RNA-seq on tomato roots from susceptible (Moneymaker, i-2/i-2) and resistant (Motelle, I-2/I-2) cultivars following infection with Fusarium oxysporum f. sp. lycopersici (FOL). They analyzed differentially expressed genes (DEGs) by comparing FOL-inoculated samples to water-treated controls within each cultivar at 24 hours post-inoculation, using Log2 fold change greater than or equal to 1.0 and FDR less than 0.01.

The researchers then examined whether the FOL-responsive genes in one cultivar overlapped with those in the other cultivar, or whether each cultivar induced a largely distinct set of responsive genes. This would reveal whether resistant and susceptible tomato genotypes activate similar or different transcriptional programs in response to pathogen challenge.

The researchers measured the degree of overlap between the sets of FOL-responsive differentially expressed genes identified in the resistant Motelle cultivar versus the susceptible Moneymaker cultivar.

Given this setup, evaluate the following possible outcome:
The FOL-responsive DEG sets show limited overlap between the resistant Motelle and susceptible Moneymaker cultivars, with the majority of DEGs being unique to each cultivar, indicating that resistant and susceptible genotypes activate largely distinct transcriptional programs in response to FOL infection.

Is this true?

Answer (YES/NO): NO